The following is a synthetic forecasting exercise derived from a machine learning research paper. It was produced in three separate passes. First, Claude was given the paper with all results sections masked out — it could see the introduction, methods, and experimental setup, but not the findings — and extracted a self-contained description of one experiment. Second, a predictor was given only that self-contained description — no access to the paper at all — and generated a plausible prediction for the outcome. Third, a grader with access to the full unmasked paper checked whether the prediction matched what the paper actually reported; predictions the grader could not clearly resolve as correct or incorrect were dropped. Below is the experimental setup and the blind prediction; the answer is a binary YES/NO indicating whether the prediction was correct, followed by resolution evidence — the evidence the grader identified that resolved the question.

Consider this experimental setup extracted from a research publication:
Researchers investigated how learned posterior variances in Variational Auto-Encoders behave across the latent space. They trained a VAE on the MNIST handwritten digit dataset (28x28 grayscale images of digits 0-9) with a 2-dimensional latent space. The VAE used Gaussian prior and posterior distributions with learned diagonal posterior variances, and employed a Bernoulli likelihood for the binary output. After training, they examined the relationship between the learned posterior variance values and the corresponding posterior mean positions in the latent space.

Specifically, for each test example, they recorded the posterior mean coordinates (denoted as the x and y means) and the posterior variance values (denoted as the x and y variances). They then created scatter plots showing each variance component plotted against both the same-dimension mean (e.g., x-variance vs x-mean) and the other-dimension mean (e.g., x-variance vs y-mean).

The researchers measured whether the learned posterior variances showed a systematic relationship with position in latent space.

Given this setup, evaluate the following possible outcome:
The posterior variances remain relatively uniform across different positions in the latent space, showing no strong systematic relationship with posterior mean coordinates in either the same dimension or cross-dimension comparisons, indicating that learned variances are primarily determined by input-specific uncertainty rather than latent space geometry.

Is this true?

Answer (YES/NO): NO